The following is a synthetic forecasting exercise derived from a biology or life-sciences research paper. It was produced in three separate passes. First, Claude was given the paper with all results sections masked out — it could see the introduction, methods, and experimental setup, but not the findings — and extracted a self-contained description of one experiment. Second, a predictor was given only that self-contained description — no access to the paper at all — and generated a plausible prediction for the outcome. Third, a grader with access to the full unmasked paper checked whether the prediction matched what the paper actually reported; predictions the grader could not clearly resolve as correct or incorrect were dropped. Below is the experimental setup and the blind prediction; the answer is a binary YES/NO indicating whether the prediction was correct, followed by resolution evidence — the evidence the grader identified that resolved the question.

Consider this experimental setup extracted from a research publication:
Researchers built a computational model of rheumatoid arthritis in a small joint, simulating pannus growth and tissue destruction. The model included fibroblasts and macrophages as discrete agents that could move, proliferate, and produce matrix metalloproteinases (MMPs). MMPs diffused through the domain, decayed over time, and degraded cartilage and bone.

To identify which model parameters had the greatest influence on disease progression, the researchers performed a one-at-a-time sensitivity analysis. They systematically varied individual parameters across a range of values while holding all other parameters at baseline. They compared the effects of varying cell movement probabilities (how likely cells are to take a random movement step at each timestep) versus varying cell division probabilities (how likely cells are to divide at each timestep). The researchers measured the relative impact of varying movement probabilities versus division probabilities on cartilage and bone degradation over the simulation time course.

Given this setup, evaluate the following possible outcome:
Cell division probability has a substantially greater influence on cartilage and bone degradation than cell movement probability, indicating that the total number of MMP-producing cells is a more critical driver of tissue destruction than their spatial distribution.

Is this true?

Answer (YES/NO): YES